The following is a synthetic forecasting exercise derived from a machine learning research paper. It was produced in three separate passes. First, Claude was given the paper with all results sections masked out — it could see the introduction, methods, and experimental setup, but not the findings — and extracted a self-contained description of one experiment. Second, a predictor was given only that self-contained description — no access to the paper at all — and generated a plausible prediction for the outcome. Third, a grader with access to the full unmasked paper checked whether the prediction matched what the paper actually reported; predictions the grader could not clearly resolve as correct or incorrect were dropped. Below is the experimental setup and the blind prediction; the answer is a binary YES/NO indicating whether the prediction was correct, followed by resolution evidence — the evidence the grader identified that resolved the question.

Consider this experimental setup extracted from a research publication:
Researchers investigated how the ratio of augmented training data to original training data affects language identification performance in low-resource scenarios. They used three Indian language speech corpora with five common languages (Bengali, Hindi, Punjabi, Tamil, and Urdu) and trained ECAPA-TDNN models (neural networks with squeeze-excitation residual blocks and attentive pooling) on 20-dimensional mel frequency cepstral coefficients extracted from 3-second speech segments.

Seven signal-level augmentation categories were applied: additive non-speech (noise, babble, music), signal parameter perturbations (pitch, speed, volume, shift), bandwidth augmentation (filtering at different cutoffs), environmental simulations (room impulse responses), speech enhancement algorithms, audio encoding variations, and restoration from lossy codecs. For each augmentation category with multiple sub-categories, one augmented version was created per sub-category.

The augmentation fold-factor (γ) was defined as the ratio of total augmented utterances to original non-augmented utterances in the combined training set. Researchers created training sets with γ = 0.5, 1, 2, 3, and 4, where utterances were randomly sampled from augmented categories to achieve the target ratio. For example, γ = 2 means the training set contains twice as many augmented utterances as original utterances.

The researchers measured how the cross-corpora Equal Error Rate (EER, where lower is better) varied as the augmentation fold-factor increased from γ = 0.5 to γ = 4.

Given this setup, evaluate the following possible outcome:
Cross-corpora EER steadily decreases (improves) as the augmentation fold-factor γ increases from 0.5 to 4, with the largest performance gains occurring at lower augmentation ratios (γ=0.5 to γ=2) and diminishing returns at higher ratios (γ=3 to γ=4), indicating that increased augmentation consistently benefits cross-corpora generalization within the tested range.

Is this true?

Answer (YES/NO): NO